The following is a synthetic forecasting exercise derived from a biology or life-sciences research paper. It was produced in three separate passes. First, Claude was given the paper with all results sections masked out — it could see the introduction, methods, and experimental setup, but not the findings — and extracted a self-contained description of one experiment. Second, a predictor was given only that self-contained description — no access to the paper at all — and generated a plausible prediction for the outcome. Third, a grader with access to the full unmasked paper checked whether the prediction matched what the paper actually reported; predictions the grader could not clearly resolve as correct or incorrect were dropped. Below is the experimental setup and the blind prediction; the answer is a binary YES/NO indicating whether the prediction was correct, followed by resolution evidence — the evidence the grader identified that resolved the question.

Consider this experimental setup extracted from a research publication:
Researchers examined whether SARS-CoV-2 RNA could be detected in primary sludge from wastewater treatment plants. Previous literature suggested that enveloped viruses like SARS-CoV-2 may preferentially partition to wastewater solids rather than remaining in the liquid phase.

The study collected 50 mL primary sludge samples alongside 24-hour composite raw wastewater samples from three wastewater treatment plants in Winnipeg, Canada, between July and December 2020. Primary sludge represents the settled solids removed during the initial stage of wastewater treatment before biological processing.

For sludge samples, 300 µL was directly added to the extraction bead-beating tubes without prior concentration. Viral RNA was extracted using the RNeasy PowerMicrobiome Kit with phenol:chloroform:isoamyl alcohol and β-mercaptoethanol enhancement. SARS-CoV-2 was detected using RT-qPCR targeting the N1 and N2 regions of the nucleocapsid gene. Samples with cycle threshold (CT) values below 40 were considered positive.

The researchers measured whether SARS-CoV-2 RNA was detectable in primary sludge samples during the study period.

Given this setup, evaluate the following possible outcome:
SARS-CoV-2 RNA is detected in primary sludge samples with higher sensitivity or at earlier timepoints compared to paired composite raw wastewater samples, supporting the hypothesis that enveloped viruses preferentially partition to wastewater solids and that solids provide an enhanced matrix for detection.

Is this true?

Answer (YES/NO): NO